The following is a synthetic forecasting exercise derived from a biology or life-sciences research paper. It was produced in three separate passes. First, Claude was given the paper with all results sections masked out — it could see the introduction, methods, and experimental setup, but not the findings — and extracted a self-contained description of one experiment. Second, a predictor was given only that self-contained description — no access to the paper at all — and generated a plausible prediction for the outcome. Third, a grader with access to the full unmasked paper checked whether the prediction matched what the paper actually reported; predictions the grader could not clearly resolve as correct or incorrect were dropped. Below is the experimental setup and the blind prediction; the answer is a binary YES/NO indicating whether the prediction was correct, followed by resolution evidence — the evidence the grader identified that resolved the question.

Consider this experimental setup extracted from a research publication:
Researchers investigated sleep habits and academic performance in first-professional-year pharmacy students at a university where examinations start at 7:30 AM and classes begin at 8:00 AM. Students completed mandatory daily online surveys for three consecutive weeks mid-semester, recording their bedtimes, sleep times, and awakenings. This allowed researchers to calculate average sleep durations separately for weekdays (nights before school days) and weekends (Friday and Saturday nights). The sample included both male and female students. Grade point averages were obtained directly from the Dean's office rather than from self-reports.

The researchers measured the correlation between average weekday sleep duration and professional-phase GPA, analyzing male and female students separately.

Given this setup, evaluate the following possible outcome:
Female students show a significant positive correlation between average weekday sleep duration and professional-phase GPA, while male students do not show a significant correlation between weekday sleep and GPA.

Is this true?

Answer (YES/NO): NO